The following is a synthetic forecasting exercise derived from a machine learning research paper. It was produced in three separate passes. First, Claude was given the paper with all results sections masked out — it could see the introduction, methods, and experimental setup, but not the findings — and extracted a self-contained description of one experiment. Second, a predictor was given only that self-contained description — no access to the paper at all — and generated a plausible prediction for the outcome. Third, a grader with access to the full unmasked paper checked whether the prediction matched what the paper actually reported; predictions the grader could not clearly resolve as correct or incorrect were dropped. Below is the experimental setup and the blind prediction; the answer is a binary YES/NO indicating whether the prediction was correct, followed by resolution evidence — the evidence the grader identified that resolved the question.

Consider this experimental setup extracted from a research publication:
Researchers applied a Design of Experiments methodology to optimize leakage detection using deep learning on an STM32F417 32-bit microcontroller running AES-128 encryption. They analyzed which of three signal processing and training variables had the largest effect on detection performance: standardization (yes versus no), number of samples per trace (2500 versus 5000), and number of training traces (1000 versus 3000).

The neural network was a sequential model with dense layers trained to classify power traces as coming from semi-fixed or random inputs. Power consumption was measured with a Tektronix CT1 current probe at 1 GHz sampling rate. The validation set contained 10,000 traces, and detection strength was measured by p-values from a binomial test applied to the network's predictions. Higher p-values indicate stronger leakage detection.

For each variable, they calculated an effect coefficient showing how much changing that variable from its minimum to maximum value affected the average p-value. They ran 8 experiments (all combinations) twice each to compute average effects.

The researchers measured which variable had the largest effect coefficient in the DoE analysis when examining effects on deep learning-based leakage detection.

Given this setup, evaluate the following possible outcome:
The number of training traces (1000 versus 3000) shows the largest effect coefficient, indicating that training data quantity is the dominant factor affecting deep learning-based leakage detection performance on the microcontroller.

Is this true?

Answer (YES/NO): YES